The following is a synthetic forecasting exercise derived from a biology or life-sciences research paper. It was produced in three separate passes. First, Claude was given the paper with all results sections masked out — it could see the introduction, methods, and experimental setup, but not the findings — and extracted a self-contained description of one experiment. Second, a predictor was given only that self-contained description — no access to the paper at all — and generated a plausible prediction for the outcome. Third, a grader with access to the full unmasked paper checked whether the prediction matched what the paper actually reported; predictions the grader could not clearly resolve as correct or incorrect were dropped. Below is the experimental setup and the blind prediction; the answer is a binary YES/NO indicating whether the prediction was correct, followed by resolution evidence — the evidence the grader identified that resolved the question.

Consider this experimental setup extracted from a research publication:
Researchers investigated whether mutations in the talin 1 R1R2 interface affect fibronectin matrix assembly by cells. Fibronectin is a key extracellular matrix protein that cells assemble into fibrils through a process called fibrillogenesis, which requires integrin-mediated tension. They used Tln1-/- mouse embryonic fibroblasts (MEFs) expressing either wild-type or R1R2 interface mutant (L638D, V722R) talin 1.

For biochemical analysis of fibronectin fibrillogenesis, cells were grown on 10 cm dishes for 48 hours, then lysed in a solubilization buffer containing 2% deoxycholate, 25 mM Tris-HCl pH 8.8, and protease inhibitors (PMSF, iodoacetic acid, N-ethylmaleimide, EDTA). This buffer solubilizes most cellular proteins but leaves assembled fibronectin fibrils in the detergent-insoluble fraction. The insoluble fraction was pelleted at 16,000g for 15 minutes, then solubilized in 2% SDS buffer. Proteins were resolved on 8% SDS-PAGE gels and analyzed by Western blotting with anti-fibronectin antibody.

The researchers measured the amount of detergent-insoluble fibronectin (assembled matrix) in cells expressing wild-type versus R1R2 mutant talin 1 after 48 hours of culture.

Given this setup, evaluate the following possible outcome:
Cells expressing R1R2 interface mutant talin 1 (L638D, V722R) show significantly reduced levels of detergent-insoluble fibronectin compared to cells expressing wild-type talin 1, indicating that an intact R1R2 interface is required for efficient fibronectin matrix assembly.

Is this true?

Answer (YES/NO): NO